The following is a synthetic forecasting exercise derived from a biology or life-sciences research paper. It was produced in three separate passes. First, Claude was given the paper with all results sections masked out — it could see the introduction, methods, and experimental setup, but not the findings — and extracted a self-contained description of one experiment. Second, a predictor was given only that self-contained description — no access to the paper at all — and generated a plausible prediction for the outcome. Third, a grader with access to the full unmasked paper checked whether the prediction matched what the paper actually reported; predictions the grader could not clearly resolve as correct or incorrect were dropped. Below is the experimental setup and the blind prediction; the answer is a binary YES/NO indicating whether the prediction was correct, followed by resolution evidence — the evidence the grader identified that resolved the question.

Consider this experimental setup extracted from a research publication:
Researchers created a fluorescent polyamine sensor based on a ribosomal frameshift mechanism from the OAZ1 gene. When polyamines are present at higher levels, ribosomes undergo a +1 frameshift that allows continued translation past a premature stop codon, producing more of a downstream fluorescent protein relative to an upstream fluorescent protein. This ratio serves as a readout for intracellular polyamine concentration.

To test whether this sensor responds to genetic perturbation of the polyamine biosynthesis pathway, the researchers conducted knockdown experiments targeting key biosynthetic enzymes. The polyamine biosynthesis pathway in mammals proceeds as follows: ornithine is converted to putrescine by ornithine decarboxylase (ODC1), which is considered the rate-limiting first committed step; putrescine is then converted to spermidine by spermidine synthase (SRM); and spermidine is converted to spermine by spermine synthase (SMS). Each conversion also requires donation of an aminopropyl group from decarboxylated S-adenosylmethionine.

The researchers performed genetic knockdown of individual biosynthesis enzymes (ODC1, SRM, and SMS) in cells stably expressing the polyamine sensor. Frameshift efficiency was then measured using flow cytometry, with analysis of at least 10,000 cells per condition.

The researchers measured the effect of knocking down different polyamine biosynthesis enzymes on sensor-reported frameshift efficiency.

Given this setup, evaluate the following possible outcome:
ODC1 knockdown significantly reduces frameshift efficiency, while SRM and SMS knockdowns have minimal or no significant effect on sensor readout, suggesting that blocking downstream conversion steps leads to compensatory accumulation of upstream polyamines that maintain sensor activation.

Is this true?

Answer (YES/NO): NO